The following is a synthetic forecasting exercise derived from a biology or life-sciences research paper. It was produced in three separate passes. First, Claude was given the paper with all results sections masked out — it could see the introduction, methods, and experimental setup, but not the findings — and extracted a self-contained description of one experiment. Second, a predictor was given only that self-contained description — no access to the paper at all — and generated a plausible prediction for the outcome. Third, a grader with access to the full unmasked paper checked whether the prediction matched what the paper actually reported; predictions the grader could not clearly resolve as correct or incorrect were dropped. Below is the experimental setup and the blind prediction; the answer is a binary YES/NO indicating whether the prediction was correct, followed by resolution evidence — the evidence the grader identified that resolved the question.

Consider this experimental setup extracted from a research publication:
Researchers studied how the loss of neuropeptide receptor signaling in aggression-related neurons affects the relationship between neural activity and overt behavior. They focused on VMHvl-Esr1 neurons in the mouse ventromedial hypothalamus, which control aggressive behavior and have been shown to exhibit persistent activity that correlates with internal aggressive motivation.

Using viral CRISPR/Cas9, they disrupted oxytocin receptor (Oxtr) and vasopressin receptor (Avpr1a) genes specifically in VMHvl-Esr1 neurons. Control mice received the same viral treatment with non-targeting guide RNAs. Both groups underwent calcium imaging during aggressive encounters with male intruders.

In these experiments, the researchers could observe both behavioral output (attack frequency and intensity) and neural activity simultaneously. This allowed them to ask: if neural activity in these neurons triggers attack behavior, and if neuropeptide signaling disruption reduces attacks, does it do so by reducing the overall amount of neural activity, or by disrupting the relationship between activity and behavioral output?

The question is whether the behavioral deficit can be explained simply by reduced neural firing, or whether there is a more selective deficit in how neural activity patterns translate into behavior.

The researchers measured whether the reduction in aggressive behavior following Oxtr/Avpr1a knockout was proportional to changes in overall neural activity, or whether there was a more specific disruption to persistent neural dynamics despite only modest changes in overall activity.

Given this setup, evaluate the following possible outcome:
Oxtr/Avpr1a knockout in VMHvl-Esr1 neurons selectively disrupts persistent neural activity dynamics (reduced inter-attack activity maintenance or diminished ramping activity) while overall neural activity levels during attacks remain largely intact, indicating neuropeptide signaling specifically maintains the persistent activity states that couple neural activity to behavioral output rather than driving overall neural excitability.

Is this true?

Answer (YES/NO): YES